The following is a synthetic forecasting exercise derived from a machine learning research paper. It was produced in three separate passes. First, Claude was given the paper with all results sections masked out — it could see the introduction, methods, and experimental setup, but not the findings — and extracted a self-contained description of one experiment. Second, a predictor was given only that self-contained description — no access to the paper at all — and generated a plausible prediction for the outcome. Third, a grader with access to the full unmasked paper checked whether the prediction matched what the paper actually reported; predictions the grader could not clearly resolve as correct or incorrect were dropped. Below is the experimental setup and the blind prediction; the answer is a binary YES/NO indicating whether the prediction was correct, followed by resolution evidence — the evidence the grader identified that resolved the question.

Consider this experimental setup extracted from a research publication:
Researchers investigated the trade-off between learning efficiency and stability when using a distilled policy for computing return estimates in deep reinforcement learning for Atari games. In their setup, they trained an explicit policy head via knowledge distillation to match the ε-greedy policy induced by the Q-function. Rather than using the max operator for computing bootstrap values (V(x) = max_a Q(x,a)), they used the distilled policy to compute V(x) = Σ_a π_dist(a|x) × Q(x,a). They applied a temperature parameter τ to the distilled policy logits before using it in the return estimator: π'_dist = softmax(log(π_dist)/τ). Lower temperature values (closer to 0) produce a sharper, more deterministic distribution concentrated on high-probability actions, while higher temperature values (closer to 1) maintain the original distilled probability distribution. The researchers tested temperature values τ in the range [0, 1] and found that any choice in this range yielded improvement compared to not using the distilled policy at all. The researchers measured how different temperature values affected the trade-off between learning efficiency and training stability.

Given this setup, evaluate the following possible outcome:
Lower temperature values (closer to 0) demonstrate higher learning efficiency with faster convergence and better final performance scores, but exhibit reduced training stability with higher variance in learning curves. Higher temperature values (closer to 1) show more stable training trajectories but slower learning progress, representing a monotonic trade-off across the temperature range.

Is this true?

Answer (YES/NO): NO